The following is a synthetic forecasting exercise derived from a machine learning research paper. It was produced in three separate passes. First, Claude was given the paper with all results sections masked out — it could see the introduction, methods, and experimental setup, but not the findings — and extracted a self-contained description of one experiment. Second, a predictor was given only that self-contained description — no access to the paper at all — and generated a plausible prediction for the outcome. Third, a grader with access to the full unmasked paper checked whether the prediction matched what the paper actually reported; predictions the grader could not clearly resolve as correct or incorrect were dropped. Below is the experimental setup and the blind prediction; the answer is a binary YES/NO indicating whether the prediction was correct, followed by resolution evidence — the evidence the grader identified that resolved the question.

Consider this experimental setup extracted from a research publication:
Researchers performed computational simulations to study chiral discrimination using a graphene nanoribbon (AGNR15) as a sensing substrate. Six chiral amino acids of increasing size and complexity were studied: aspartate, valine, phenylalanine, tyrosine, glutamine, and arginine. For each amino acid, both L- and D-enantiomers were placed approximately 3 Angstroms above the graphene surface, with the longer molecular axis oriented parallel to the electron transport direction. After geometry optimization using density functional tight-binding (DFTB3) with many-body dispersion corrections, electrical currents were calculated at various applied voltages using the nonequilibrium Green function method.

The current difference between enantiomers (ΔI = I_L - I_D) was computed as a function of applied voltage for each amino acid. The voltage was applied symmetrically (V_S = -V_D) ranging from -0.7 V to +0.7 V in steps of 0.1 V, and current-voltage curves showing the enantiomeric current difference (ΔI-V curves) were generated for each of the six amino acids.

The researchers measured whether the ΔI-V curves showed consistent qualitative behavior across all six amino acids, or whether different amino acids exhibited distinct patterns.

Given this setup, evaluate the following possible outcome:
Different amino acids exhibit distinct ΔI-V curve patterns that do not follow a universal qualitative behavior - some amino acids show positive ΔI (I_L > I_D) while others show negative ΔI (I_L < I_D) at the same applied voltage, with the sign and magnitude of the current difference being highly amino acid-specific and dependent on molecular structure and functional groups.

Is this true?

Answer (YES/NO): YES